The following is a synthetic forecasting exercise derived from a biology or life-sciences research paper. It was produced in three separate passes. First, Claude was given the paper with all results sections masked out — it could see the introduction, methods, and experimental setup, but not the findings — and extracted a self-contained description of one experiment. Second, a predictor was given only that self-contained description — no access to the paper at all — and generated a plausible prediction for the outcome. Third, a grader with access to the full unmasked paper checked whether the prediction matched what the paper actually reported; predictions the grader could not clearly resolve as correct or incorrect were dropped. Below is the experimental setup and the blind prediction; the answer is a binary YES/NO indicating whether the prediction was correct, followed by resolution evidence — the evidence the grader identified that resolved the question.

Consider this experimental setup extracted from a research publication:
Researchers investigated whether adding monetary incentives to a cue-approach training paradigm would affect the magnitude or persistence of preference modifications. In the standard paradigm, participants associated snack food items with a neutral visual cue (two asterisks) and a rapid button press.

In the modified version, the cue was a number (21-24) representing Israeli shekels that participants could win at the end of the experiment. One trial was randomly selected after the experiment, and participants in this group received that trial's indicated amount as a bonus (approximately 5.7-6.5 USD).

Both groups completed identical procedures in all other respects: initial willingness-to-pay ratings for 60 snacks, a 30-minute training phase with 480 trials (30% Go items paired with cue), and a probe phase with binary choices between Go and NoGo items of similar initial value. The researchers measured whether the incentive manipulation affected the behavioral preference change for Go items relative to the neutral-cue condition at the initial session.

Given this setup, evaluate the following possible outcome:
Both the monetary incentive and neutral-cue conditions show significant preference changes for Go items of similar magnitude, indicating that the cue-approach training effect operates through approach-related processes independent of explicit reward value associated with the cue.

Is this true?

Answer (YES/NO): YES